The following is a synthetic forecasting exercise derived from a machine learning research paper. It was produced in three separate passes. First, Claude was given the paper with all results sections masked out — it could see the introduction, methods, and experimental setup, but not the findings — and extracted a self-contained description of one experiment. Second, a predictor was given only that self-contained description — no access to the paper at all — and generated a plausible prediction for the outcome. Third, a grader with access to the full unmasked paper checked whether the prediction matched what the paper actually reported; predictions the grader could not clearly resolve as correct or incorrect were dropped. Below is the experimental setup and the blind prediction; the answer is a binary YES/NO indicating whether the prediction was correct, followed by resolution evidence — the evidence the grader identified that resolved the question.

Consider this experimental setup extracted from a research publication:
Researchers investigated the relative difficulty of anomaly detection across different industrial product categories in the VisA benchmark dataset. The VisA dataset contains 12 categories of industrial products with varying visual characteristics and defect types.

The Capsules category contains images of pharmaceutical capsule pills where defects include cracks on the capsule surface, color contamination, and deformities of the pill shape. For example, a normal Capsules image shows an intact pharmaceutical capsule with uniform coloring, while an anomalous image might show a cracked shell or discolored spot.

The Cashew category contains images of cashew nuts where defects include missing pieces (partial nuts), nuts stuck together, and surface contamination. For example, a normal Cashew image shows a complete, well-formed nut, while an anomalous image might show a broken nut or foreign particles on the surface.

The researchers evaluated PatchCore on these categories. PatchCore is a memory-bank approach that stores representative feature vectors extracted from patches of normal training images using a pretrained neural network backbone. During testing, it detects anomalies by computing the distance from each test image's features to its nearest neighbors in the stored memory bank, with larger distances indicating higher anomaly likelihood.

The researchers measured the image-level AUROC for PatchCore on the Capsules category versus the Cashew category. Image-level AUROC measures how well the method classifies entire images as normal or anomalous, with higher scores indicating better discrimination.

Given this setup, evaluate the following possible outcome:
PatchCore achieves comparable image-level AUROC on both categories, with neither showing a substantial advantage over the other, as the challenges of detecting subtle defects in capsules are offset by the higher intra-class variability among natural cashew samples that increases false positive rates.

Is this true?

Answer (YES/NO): NO